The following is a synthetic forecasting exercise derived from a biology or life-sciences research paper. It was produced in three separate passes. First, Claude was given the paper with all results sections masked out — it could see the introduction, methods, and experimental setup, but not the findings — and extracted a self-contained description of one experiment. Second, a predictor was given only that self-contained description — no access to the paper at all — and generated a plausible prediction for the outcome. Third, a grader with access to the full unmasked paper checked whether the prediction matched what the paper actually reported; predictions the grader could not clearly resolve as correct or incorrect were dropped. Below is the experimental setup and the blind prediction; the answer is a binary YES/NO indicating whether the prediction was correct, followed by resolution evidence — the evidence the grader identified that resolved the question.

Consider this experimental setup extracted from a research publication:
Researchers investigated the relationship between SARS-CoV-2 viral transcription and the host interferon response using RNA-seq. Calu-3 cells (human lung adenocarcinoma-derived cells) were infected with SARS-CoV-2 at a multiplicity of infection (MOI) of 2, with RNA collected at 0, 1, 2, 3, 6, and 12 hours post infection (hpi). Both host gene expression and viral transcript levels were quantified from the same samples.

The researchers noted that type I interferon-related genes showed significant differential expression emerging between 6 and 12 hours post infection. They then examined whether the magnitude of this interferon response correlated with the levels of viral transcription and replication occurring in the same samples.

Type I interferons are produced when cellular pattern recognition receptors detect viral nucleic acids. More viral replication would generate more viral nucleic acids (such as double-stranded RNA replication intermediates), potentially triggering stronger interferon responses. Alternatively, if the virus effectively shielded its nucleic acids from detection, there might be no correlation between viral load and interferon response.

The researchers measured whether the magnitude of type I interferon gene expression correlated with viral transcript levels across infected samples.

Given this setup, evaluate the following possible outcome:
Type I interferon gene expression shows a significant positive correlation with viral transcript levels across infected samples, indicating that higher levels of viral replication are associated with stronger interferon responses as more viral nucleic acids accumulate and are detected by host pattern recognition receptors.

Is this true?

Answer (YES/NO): YES